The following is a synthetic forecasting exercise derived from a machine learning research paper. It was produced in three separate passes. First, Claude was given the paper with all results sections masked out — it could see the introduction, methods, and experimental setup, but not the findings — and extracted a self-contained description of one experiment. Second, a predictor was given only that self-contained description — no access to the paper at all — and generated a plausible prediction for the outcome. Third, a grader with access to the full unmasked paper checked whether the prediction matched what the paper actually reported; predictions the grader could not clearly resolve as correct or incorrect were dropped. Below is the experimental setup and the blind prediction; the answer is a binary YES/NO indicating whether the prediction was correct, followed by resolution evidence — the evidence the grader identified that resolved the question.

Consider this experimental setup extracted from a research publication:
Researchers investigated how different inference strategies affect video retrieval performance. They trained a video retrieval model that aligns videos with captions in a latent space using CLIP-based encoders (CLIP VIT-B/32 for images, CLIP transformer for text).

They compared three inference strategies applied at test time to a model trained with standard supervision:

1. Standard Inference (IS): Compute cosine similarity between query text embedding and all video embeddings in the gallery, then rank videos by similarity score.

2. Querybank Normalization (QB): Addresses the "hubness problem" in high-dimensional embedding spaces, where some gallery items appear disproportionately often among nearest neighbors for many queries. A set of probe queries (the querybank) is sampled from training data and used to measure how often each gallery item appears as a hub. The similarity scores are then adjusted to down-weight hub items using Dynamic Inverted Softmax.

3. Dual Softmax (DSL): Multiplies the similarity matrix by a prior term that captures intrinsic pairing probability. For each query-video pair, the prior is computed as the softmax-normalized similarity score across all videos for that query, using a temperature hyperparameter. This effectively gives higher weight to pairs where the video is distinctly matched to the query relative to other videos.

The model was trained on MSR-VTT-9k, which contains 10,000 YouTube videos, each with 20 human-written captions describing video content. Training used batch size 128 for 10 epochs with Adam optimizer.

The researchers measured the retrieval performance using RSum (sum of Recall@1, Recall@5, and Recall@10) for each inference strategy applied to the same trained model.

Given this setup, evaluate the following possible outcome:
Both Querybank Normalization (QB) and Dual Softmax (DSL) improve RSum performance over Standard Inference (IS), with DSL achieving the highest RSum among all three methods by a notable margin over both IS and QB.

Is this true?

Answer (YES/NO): YES